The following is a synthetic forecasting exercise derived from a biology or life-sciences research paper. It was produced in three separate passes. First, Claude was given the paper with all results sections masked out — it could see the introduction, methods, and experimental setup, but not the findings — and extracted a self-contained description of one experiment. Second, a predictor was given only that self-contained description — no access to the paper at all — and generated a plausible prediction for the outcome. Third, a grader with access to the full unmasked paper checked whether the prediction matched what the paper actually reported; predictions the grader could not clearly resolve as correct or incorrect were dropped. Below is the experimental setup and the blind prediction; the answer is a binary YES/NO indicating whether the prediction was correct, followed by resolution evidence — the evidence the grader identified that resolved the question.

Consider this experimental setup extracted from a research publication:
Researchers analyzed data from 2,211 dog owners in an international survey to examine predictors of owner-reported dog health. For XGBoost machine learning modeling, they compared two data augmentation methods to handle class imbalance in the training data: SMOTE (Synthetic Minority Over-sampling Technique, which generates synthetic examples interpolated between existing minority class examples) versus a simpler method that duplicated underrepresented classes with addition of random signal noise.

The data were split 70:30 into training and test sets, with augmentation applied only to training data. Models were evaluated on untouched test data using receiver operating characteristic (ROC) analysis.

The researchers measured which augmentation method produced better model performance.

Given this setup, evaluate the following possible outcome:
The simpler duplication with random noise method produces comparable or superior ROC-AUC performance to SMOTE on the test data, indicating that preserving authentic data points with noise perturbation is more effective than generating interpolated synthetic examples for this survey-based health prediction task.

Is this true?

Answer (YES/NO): YES